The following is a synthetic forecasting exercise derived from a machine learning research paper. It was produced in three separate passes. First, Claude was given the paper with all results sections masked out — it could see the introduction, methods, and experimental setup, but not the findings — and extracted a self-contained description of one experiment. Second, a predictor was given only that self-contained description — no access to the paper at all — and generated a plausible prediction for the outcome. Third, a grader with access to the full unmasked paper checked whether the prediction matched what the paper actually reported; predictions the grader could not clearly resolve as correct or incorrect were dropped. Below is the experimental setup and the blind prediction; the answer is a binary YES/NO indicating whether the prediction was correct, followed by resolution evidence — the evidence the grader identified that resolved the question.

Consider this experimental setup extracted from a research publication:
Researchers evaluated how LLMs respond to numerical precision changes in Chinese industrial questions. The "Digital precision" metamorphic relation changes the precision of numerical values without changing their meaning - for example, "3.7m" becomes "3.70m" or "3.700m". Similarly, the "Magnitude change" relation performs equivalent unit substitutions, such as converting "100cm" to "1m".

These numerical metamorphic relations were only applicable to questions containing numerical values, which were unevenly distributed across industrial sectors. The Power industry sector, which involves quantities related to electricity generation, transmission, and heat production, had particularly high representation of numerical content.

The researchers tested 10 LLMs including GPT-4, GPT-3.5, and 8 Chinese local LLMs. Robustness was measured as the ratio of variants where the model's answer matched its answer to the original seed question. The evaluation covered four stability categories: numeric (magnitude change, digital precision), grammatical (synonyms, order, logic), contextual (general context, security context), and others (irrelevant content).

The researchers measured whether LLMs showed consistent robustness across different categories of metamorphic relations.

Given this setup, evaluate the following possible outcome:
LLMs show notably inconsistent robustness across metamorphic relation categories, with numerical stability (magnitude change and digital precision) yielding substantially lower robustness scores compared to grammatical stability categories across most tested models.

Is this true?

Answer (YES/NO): NO